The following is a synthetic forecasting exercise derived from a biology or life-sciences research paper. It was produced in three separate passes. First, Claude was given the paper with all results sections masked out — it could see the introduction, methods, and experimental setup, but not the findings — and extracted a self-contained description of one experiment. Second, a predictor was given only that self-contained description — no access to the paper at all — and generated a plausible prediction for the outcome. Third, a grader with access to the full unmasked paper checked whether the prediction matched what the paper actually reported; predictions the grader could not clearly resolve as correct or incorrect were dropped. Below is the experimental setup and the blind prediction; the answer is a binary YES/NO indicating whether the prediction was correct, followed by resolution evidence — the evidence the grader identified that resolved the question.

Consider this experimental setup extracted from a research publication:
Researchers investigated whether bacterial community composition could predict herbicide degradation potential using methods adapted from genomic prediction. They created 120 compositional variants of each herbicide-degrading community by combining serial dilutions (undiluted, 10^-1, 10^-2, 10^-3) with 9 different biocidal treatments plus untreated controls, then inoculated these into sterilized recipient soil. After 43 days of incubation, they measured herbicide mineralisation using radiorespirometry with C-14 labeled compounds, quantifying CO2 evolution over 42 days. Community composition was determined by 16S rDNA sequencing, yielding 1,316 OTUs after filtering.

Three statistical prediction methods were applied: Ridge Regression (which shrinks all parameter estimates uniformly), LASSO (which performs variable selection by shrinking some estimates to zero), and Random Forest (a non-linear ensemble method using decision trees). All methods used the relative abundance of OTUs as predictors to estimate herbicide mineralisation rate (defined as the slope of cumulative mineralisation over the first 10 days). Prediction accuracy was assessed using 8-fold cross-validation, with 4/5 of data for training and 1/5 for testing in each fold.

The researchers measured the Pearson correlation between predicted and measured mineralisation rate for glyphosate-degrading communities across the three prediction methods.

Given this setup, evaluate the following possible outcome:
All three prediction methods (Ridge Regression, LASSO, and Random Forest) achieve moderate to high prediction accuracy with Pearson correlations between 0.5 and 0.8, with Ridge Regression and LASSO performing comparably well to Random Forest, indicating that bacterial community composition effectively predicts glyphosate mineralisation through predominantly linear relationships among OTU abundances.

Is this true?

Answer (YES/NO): NO